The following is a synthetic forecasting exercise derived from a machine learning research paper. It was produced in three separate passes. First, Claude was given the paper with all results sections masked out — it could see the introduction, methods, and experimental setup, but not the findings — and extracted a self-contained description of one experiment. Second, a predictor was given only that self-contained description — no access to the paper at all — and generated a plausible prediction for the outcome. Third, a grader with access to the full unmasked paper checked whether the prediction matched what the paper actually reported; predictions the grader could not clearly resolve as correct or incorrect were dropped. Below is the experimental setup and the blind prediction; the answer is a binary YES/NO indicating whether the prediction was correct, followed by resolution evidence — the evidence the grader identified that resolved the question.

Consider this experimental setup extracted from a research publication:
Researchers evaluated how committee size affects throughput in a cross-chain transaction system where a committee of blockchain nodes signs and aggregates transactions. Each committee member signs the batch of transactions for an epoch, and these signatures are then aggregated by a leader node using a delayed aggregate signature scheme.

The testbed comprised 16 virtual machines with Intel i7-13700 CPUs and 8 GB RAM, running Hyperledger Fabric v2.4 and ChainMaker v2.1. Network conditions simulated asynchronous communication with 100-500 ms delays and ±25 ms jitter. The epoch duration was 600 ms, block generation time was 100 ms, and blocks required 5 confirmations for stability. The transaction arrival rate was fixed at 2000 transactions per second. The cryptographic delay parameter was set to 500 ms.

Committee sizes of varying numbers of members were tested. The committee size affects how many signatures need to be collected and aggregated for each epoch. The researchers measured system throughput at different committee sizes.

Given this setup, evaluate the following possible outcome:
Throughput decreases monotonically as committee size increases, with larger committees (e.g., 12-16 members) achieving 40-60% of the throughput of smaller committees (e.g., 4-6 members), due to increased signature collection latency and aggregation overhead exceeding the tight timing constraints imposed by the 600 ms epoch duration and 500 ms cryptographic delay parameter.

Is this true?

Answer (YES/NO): NO